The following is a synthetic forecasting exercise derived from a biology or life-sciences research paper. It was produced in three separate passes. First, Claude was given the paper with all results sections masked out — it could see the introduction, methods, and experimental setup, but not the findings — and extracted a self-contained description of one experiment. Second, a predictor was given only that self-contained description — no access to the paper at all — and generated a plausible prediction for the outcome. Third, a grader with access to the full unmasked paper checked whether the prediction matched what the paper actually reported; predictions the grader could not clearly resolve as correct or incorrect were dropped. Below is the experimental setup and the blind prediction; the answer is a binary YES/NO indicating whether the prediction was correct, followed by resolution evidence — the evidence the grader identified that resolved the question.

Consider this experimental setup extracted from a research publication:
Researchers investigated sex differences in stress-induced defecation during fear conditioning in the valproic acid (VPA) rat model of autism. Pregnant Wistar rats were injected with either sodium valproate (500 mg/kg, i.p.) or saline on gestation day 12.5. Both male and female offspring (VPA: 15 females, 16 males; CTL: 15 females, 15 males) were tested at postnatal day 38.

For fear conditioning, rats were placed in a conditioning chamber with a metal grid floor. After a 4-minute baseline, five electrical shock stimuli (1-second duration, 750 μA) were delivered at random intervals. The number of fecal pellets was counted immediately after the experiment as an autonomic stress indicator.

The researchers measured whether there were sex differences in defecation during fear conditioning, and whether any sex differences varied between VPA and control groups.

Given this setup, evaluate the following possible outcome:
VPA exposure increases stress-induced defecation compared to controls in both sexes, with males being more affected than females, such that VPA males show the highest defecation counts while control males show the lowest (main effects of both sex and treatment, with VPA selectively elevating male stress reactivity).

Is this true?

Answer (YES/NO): NO